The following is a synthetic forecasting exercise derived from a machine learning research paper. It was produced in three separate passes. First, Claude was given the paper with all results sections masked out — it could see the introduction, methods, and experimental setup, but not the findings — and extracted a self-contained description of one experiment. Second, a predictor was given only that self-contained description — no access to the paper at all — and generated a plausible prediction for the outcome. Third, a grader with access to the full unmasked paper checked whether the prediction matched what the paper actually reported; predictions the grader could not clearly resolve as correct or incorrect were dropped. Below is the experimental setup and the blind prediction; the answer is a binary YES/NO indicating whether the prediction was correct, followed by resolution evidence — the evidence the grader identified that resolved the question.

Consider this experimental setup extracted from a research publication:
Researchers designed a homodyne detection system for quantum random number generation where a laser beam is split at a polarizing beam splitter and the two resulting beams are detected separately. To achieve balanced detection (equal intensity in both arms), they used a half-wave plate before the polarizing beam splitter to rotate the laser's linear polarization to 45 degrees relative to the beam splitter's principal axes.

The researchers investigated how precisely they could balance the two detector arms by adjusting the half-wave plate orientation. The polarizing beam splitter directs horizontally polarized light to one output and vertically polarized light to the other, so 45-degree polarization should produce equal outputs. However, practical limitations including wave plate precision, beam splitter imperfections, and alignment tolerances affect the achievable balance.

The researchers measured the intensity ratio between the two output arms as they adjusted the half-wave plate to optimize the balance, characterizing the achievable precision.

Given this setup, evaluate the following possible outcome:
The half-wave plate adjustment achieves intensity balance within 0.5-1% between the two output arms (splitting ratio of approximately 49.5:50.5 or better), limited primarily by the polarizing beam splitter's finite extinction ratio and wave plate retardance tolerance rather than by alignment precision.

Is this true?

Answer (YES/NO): YES